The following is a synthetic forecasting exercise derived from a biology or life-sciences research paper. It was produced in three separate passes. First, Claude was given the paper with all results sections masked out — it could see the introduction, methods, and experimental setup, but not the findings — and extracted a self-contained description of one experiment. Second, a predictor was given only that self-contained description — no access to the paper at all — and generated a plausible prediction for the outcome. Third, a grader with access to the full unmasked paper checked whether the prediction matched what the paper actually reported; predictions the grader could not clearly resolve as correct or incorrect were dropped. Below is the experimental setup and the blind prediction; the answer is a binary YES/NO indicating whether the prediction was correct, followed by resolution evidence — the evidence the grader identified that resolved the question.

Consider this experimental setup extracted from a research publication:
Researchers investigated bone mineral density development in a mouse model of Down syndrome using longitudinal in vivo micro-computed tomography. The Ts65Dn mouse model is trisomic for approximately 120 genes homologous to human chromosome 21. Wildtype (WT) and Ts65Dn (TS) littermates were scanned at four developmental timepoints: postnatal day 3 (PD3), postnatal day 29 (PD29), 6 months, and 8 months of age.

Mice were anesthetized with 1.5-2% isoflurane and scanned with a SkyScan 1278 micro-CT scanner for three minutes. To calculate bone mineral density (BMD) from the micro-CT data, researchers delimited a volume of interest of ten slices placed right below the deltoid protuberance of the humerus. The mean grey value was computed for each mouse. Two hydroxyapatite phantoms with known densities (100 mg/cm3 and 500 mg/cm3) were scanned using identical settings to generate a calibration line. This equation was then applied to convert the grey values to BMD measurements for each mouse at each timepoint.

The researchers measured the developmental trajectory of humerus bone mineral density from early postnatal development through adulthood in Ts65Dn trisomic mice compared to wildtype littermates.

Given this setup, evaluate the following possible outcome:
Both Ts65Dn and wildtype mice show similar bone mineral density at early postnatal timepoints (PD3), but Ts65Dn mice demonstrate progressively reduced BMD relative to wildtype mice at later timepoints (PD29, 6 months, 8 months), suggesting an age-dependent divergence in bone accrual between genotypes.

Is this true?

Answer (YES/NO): NO